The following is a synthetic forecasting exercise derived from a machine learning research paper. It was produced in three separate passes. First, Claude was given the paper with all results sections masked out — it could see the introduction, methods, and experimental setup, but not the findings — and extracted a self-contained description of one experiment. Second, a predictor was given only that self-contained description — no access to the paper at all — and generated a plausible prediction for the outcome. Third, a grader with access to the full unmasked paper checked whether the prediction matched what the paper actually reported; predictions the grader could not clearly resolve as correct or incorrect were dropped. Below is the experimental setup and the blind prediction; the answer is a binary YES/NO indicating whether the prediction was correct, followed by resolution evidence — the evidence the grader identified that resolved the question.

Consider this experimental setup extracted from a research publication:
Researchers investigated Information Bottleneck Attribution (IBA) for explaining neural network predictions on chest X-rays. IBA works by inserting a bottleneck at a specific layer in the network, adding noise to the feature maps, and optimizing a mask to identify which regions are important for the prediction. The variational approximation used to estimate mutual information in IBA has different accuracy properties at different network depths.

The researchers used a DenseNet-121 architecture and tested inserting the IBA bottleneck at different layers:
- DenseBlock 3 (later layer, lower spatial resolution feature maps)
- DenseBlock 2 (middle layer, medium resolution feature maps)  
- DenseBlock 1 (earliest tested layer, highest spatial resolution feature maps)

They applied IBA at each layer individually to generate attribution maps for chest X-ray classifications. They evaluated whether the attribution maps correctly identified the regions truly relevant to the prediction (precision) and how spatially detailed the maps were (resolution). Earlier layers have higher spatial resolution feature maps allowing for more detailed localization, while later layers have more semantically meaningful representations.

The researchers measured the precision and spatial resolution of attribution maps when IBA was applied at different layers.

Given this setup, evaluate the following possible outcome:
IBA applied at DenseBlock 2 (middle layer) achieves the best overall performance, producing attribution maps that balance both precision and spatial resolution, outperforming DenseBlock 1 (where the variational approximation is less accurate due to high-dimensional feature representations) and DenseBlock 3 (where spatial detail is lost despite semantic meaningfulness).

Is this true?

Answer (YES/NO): NO